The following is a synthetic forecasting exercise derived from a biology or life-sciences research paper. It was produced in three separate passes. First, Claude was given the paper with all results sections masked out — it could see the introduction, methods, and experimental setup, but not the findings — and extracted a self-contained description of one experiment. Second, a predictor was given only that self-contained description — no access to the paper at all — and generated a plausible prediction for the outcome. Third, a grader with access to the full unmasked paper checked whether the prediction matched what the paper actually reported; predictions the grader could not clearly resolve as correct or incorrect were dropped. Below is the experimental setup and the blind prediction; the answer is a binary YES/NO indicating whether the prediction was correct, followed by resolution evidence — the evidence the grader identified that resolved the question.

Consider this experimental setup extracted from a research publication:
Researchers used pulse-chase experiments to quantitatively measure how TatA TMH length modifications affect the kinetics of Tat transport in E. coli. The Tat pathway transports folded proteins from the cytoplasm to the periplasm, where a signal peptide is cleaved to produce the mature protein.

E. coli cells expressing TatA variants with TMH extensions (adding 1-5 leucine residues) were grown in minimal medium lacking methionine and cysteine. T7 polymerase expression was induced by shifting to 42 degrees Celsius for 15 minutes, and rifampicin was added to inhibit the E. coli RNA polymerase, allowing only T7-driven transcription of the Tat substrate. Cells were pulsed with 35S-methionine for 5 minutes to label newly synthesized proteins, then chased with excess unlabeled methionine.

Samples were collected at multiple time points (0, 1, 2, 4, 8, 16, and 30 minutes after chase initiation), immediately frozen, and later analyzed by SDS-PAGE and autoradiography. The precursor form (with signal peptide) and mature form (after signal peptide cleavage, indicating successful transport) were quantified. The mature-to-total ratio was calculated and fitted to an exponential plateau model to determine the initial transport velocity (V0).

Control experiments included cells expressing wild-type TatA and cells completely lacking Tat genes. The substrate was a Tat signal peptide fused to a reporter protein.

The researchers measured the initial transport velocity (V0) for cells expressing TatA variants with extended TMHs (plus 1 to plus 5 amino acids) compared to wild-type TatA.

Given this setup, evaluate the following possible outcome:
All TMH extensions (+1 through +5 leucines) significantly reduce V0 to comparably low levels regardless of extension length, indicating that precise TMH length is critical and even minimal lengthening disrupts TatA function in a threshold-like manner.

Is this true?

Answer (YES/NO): NO